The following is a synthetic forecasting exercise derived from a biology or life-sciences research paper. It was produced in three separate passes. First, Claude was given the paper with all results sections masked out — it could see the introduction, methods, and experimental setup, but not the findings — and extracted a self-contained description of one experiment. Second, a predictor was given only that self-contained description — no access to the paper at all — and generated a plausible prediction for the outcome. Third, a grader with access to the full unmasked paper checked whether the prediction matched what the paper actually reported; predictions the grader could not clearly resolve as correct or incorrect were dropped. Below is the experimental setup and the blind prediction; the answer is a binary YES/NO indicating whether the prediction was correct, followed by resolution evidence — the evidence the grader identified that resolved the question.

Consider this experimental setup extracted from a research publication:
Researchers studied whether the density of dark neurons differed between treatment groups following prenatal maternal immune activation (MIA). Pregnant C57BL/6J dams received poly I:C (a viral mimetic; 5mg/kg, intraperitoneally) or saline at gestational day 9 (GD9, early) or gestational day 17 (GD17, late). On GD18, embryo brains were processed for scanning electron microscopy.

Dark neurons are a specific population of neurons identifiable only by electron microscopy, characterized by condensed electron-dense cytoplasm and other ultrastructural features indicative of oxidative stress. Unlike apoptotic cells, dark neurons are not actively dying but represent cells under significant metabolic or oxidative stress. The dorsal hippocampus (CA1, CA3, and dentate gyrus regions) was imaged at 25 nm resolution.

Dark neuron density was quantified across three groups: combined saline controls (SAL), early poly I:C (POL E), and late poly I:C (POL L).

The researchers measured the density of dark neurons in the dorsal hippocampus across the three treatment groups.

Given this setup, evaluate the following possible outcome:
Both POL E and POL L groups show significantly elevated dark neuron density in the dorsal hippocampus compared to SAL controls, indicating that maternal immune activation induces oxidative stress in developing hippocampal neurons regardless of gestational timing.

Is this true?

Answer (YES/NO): NO